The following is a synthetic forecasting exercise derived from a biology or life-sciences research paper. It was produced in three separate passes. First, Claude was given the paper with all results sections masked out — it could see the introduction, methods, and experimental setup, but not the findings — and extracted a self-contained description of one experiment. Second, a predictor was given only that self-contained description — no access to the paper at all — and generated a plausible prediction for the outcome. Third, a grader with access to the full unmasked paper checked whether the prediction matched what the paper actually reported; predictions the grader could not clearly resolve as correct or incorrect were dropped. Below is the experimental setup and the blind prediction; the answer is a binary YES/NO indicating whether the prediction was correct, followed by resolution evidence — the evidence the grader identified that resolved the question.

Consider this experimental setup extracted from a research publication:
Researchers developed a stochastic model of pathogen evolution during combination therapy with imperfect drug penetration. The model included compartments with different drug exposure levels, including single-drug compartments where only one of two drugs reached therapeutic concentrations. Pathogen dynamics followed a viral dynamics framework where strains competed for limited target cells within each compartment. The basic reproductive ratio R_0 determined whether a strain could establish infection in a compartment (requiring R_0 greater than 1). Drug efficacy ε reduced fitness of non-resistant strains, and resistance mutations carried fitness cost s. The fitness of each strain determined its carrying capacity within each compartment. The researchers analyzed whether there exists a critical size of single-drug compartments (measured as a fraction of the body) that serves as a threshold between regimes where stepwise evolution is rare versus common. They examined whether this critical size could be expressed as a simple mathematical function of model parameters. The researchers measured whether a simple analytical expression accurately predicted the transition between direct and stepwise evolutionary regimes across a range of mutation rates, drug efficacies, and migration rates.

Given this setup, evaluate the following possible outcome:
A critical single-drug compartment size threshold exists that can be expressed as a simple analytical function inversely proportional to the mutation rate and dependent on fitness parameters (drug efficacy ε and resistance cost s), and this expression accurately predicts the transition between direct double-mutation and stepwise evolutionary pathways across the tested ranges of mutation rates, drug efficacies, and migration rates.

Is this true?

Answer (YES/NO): NO